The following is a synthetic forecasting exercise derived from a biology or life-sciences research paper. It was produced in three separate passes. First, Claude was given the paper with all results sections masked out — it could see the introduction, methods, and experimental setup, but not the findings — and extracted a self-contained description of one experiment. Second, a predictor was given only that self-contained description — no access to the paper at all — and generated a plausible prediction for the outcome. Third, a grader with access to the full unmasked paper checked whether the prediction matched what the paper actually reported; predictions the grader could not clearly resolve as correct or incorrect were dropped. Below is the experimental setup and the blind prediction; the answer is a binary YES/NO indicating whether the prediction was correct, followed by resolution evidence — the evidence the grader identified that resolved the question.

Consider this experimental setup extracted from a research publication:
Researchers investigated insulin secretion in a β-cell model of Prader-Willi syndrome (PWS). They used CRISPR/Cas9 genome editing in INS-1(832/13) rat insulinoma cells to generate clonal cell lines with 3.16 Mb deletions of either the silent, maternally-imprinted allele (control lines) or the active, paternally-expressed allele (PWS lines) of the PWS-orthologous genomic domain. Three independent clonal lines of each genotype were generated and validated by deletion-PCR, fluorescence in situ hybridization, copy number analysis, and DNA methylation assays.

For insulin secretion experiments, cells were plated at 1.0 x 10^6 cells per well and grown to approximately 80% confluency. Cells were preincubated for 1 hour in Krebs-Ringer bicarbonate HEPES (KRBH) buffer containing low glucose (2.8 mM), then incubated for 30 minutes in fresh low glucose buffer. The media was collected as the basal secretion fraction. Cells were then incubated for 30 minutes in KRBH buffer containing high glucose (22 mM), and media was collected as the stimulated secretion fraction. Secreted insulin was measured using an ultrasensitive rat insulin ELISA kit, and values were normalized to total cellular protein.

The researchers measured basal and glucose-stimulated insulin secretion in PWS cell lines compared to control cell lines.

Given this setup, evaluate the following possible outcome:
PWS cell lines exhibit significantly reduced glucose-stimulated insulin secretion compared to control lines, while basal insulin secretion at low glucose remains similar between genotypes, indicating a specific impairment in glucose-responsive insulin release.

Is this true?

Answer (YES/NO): NO